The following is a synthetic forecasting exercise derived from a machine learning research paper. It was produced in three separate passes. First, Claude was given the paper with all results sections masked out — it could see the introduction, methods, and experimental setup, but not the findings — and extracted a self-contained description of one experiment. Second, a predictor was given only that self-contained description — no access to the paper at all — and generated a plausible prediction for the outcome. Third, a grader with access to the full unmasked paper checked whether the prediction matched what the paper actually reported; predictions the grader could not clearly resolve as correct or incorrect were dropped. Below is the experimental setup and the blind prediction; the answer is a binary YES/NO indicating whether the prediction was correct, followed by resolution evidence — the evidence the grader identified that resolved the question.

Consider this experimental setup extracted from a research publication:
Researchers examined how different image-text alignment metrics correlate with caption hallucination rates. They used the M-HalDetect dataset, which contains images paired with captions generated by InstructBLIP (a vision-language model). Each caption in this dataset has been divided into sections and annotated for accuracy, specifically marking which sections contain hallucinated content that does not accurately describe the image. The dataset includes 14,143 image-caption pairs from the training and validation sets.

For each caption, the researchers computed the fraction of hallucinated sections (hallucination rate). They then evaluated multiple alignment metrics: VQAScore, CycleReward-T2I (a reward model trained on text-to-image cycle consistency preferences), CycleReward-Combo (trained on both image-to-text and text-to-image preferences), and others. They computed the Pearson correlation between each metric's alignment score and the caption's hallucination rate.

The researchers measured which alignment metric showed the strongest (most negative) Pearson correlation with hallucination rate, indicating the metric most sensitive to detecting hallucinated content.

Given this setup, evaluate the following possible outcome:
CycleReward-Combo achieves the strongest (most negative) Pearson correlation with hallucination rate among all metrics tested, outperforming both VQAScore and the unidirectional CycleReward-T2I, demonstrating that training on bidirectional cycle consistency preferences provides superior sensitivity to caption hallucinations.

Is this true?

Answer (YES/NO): NO